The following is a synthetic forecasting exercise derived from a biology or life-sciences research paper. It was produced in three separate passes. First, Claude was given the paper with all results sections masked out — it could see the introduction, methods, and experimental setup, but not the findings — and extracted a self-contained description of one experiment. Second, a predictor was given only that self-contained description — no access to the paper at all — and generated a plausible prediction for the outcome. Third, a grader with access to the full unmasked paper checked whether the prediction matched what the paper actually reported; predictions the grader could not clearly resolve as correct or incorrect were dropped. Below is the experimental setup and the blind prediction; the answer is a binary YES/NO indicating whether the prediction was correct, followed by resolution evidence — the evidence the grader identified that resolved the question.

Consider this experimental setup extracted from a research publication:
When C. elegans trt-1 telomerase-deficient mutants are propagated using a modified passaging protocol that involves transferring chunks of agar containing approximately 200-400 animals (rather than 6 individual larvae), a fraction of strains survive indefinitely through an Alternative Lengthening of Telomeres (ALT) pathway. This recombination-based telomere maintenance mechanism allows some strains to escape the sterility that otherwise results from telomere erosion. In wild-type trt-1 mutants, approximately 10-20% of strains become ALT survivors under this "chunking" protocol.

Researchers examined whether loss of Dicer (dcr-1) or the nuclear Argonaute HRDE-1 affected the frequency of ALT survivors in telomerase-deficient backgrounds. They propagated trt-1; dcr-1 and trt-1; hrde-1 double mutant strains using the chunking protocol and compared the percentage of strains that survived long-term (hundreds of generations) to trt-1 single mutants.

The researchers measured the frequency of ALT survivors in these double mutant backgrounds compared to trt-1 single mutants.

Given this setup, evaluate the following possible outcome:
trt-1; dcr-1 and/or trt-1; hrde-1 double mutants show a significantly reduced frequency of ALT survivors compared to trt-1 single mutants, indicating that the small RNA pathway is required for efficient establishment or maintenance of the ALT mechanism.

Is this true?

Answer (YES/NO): NO